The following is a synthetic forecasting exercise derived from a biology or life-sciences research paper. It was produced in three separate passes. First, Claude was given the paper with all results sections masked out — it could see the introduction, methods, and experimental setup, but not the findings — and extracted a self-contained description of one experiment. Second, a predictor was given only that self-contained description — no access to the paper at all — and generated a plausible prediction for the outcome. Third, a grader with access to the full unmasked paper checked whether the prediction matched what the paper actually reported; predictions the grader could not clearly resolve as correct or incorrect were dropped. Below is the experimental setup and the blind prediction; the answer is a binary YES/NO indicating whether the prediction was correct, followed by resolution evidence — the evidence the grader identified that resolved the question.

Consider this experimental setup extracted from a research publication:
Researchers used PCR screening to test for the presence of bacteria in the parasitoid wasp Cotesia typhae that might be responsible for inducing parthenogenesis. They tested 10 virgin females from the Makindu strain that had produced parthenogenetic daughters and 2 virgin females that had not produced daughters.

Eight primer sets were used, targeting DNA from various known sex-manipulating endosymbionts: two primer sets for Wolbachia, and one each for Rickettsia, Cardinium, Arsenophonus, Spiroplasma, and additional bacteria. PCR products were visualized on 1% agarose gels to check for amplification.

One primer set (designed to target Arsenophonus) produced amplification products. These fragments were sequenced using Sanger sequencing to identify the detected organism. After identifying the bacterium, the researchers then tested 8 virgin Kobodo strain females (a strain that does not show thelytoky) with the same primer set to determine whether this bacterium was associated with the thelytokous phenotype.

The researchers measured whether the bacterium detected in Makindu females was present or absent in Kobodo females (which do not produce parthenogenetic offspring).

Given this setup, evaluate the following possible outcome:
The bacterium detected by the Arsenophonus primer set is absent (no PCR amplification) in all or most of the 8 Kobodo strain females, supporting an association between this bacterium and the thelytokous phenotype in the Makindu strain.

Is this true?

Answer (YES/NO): NO